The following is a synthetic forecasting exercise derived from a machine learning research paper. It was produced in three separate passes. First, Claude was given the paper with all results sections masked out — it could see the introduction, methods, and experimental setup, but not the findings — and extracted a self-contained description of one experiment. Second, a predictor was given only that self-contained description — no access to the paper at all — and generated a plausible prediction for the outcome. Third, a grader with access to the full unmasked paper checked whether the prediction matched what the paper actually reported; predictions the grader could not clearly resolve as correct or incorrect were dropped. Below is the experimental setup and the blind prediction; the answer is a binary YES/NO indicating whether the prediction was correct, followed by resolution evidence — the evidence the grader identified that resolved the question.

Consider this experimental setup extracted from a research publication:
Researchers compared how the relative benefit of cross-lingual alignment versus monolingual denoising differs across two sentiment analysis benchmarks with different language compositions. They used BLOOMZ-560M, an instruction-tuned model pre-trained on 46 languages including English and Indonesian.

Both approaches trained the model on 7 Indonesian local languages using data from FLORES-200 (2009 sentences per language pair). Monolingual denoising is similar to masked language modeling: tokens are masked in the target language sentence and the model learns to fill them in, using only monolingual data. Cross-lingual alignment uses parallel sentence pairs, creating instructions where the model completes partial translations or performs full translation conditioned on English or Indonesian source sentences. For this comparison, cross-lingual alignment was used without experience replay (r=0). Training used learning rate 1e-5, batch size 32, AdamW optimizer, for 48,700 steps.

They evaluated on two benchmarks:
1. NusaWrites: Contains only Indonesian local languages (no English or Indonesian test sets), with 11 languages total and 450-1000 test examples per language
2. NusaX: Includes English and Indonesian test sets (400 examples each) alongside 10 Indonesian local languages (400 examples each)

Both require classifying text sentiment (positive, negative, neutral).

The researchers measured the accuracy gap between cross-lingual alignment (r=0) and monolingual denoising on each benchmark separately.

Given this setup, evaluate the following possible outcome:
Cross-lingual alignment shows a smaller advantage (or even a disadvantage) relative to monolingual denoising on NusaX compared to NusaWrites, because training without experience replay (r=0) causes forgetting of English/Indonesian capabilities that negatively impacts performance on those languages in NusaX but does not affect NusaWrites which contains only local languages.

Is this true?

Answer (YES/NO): YES